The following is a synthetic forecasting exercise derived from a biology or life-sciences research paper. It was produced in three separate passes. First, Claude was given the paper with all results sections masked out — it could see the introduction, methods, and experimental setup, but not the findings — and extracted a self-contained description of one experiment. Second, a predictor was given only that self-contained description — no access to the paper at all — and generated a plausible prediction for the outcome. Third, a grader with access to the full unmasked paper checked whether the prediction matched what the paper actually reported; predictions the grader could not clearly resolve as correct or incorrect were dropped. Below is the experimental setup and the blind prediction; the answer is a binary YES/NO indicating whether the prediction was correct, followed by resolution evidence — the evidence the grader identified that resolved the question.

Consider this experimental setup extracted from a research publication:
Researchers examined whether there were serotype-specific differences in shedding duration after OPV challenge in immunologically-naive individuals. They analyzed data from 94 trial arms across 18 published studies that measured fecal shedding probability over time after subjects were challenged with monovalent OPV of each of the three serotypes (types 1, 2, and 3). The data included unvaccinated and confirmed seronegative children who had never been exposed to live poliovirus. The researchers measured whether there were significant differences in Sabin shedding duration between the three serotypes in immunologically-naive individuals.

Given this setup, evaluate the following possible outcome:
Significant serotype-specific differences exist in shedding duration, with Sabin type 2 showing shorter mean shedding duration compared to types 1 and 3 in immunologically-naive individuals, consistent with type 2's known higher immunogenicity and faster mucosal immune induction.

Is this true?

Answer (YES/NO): NO